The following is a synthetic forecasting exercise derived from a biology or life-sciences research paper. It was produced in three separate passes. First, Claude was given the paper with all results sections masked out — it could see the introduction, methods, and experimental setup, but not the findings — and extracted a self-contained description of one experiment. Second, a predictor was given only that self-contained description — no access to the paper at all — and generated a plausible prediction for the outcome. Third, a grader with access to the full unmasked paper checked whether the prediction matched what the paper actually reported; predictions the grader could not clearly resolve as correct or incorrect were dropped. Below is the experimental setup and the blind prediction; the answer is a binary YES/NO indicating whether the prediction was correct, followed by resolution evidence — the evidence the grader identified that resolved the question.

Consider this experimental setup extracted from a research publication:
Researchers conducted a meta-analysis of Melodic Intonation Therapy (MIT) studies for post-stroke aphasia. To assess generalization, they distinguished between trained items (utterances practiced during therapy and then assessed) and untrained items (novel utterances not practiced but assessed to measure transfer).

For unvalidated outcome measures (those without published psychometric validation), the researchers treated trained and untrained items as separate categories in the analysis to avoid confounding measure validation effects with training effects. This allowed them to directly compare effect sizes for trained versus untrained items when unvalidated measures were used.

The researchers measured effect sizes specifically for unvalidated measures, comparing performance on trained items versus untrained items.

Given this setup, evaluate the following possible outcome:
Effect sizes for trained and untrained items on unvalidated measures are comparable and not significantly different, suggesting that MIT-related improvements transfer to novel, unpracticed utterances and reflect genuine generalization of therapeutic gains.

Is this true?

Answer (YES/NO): NO